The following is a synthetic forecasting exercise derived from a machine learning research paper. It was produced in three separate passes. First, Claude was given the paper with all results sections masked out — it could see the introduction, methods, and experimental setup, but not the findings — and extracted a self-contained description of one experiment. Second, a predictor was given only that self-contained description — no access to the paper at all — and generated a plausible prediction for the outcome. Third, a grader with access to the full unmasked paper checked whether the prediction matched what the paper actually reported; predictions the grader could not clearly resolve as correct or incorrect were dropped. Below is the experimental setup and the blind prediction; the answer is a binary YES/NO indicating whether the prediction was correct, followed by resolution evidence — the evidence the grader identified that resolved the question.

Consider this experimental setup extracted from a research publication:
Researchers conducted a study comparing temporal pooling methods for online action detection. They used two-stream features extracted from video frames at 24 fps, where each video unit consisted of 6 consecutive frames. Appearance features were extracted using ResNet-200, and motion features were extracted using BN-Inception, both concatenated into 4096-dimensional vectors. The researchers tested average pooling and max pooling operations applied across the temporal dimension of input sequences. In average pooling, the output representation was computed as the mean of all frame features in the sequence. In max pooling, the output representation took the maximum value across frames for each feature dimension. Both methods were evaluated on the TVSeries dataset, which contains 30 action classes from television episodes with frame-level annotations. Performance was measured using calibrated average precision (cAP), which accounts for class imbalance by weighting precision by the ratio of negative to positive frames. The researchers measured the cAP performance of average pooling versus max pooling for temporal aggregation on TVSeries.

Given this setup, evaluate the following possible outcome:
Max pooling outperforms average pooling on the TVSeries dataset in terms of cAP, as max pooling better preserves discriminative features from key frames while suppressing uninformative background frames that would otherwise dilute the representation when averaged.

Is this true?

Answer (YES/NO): NO